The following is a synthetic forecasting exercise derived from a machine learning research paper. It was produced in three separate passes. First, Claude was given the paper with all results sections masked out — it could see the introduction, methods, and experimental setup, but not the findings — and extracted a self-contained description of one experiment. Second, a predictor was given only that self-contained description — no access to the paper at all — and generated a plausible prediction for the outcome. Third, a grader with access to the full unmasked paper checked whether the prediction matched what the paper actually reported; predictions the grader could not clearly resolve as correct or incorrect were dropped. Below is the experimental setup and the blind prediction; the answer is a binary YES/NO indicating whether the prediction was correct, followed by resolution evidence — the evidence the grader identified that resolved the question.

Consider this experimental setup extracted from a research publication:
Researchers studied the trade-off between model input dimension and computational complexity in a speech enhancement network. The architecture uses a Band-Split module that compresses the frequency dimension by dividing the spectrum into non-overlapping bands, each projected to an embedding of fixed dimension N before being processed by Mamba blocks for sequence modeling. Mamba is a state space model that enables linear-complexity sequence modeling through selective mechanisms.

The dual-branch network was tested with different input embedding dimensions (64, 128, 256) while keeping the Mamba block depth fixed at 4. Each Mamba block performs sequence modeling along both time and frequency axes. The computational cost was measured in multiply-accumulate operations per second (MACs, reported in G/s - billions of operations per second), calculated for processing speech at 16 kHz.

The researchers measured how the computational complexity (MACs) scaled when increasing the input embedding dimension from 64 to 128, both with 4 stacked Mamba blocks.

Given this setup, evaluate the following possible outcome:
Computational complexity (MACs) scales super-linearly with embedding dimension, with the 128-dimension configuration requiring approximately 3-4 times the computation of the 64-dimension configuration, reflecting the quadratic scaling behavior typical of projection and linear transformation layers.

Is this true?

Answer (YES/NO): NO